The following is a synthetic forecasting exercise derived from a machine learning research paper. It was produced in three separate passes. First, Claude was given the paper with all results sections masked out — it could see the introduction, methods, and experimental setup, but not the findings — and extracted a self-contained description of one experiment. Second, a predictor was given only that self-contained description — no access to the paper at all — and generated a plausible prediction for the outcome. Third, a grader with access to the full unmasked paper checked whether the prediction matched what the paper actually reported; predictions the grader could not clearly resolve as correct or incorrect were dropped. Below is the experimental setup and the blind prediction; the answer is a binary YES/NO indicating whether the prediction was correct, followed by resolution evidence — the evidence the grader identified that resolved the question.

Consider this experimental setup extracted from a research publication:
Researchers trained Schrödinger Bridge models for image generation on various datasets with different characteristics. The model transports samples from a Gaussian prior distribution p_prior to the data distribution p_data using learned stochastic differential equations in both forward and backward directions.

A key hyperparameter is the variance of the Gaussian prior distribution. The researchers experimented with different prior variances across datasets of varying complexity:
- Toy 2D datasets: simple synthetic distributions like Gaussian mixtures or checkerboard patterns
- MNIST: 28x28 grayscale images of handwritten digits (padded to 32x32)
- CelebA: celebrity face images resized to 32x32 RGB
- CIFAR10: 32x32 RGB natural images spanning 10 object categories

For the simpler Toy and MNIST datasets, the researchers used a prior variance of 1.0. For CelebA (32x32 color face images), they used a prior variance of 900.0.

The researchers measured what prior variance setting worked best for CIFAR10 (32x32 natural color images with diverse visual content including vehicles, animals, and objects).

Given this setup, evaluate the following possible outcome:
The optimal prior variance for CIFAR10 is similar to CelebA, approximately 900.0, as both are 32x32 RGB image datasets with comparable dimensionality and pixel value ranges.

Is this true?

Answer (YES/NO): NO